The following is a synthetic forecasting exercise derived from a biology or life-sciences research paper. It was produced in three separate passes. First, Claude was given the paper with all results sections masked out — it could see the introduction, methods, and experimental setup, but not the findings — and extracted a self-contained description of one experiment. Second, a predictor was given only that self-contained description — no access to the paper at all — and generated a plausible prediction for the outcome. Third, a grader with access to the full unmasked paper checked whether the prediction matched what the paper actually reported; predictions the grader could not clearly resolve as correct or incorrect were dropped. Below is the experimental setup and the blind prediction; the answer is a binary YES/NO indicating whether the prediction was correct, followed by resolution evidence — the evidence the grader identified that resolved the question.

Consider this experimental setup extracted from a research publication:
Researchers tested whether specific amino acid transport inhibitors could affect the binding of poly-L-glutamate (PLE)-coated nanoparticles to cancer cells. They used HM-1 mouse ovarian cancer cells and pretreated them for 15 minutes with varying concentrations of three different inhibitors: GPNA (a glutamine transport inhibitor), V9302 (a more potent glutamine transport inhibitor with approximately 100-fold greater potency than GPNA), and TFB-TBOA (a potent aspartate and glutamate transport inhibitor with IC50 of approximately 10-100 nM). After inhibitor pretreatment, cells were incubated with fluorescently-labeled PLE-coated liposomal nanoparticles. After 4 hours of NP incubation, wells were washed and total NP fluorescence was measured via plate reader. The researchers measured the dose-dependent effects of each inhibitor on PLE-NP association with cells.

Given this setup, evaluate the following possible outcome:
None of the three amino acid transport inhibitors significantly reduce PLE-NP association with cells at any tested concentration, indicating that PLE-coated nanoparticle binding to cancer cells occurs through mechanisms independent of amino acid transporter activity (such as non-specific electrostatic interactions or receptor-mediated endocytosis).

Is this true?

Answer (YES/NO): NO